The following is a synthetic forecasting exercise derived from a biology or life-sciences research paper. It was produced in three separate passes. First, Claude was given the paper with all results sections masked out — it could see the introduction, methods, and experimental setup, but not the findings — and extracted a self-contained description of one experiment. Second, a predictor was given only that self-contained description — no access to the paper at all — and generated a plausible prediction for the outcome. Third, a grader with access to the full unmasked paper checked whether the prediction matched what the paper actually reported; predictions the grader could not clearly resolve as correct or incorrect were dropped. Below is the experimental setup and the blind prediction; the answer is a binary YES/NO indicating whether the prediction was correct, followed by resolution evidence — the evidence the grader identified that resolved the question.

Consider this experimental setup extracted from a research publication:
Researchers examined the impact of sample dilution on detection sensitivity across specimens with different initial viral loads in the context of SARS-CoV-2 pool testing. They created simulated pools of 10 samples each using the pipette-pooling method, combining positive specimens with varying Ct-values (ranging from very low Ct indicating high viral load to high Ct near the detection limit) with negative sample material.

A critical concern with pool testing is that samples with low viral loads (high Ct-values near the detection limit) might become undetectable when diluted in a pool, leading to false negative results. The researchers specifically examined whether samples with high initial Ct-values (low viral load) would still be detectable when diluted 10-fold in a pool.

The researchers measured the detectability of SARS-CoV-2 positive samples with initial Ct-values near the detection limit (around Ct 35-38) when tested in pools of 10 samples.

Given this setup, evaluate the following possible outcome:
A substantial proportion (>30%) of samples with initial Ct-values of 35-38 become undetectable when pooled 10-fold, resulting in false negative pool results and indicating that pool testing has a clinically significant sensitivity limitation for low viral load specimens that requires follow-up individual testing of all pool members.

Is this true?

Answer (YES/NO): NO